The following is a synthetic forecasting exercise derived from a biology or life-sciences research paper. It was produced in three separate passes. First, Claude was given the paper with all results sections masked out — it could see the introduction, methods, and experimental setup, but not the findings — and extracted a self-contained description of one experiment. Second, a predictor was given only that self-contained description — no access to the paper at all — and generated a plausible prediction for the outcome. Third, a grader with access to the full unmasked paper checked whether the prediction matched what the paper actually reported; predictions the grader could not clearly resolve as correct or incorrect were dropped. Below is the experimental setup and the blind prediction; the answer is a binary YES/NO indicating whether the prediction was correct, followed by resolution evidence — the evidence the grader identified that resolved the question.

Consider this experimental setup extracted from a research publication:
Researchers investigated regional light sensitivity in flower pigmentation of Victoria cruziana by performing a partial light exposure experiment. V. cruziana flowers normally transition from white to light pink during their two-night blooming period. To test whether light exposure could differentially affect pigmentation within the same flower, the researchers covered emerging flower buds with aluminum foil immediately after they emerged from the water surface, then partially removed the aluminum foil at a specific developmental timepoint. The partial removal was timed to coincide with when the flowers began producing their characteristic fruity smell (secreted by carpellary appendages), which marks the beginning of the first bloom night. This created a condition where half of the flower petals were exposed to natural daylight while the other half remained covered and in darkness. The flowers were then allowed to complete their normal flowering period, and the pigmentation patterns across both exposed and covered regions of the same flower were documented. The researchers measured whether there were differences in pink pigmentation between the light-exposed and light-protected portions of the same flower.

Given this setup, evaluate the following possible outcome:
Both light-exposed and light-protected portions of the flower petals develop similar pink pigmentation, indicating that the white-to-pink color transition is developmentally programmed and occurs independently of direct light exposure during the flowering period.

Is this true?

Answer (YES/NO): NO